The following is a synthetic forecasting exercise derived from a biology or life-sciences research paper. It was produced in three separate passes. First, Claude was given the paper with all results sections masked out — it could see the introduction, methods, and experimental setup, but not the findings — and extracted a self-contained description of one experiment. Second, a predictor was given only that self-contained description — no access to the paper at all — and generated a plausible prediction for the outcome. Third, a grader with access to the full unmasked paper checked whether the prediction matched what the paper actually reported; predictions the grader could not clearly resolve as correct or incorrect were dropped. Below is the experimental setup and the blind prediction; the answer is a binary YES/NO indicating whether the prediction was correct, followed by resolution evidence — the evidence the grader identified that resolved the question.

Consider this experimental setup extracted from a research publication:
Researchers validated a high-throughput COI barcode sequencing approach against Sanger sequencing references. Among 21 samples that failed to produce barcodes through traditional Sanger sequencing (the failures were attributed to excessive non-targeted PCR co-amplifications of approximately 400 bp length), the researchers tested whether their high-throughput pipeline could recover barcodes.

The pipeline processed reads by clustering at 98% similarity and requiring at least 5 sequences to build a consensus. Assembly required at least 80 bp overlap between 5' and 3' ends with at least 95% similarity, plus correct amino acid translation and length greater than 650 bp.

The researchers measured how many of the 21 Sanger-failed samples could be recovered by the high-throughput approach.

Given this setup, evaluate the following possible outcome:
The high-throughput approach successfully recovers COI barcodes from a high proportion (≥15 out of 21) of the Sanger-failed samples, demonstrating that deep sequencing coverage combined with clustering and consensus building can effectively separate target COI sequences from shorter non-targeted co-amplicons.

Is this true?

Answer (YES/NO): NO